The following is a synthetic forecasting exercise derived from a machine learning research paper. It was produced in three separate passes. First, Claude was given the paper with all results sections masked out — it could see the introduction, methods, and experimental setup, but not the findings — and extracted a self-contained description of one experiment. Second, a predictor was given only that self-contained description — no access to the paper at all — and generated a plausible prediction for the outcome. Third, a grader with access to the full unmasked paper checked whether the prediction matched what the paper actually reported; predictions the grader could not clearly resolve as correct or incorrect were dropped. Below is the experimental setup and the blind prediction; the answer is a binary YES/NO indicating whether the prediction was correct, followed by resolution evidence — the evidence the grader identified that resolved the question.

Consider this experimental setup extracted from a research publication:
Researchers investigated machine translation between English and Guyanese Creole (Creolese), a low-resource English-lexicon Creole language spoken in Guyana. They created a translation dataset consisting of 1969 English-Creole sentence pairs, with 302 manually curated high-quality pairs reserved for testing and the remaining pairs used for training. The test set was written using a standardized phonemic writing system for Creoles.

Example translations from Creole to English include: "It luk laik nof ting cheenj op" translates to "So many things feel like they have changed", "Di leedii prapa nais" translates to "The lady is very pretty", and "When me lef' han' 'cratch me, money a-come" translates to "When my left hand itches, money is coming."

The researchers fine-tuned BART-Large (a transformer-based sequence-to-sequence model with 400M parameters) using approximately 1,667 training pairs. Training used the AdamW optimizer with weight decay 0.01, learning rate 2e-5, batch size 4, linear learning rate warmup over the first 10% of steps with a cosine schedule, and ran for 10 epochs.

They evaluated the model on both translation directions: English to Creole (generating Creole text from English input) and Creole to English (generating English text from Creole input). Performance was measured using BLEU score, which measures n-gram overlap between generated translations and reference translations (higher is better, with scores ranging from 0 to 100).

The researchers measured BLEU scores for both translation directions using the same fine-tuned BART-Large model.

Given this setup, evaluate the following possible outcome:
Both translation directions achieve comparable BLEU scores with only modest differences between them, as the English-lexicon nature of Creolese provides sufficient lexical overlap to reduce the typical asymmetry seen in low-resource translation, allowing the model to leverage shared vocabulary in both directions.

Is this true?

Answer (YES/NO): NO